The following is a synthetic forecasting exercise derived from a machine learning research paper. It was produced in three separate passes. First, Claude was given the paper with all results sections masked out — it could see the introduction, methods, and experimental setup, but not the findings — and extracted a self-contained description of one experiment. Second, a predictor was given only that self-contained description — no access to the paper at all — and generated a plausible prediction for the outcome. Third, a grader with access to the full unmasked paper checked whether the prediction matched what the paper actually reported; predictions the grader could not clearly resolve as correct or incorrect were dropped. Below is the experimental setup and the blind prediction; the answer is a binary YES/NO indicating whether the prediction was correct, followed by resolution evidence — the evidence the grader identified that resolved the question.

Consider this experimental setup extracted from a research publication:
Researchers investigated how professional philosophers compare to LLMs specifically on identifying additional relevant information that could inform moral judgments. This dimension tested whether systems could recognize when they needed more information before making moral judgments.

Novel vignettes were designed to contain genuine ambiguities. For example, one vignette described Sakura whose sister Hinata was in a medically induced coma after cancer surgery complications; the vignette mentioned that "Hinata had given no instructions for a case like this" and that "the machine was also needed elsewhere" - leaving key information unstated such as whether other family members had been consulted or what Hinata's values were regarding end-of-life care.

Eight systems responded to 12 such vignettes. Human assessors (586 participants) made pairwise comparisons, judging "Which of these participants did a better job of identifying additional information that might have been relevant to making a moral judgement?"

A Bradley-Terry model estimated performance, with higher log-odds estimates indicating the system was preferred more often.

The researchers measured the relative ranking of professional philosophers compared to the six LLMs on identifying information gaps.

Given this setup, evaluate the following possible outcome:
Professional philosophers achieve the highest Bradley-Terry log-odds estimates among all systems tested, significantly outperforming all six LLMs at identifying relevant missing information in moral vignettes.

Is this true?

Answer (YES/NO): NO